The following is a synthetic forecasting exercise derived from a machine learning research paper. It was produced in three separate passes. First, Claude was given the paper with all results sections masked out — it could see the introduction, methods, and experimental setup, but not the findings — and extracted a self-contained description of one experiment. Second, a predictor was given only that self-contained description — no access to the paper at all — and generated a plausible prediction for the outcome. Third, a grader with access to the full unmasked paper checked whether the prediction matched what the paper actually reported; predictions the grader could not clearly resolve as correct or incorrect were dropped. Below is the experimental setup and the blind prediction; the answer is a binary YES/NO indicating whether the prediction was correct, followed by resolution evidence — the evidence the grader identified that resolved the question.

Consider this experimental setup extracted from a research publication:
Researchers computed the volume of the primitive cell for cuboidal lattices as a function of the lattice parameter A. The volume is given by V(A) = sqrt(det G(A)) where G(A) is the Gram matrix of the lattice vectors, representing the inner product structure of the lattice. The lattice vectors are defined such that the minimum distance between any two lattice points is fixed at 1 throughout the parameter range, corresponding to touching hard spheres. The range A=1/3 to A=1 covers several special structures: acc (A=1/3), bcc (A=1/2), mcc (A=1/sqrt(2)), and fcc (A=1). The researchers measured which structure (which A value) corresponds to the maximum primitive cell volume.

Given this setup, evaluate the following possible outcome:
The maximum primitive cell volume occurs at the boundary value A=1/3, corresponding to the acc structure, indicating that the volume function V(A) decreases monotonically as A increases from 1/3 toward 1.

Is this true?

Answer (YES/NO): NO